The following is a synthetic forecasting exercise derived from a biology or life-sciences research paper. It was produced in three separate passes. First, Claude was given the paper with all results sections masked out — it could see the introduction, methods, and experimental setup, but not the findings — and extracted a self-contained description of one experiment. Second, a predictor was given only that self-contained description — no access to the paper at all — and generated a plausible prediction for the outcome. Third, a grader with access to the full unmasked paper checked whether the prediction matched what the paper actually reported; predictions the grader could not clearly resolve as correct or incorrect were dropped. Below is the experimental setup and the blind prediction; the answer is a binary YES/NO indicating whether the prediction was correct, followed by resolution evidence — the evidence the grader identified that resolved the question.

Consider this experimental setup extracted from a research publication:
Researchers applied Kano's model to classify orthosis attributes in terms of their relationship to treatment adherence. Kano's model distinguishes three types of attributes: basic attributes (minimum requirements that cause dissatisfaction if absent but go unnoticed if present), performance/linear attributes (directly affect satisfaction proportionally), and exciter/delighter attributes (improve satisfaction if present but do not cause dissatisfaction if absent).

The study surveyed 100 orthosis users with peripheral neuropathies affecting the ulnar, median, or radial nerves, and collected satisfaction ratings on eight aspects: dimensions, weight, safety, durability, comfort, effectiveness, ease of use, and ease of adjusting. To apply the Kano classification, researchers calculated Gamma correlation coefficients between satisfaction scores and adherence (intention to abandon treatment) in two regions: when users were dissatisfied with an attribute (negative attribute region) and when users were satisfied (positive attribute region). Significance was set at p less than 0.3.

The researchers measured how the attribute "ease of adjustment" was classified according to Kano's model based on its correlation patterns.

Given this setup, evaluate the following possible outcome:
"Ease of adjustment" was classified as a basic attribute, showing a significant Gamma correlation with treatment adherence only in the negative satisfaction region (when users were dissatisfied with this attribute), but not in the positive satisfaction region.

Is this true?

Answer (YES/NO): NO